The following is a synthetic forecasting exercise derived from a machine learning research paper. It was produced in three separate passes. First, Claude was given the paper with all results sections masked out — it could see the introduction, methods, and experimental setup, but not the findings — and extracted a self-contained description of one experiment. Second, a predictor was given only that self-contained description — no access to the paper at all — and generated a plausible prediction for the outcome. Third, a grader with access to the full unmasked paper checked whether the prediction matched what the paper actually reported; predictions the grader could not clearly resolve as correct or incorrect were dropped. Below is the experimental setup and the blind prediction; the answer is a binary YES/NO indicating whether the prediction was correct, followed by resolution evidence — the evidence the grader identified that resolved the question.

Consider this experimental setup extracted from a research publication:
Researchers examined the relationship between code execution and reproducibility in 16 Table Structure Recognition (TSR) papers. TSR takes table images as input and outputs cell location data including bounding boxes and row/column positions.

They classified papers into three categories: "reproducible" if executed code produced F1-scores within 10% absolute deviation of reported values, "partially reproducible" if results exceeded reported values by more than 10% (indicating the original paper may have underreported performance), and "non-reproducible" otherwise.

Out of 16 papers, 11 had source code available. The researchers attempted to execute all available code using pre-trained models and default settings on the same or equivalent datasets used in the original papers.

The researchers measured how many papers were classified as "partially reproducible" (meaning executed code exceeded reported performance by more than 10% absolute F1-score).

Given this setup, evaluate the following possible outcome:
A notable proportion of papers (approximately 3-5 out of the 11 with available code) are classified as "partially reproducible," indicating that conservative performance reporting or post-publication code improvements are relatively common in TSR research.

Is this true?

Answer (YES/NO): NO